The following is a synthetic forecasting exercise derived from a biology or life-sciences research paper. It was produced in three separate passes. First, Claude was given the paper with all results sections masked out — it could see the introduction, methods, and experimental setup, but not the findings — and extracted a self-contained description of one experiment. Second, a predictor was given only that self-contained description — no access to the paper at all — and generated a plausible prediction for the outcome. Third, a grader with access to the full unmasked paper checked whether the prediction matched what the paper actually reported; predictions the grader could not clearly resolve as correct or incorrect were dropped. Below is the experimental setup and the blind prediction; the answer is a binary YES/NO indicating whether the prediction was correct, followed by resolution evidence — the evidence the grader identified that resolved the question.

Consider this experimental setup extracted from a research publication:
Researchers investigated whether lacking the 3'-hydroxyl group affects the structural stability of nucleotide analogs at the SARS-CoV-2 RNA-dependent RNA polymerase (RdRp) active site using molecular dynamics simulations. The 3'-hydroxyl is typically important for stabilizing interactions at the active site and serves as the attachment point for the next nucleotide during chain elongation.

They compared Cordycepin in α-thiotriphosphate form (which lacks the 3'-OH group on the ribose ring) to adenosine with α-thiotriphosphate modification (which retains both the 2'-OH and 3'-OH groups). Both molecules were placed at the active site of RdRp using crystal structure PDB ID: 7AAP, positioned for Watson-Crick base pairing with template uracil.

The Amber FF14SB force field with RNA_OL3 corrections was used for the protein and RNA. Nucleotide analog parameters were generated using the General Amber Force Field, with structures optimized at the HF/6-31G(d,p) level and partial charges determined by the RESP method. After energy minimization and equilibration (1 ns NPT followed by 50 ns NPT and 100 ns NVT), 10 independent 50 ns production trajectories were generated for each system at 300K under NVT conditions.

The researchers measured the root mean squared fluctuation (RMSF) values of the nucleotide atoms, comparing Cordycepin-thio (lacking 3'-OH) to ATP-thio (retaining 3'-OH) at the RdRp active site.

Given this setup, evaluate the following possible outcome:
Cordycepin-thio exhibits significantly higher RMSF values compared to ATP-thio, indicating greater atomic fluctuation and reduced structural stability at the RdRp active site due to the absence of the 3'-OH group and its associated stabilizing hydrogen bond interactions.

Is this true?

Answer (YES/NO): YES